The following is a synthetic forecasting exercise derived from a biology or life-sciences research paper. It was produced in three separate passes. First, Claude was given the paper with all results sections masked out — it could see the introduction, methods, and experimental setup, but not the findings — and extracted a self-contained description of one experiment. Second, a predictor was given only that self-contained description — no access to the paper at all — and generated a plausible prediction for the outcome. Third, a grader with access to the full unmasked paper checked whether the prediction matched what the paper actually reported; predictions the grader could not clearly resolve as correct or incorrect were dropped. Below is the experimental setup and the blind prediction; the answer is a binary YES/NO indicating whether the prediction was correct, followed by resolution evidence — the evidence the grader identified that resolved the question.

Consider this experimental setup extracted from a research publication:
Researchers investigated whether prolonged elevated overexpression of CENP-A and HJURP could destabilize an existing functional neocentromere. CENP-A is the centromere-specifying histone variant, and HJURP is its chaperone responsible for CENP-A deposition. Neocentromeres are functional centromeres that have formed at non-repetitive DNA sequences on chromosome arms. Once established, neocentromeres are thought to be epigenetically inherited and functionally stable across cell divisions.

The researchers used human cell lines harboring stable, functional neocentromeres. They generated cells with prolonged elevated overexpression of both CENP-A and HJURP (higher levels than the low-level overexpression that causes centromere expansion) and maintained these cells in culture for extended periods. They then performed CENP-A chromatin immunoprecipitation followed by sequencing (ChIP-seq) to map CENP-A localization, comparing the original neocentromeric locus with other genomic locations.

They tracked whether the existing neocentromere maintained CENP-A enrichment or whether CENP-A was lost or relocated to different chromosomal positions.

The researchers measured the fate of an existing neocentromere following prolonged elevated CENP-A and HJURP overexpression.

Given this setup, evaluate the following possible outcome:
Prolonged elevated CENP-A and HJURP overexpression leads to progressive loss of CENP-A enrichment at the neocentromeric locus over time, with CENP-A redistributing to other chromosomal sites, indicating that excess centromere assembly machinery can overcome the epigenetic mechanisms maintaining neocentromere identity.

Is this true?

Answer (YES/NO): YES